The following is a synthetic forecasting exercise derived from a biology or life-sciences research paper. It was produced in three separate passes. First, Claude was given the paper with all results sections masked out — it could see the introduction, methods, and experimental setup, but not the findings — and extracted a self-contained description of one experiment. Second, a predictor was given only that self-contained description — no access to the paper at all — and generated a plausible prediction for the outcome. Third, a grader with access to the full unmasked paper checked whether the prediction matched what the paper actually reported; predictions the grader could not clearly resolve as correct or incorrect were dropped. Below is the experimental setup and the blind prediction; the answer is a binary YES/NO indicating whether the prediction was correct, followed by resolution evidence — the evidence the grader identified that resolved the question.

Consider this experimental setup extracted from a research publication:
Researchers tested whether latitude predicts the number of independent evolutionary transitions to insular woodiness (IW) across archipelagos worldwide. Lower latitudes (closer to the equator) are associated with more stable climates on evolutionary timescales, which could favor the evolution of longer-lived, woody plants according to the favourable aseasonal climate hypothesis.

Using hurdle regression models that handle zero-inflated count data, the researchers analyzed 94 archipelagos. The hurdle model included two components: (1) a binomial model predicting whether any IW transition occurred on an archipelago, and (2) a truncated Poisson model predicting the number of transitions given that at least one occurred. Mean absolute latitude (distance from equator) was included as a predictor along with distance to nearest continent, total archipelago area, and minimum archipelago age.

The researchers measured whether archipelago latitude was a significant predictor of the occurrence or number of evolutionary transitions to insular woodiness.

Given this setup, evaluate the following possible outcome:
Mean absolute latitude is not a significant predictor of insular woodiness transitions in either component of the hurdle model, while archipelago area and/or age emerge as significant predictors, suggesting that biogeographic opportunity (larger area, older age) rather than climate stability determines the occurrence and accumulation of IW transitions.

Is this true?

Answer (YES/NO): NO